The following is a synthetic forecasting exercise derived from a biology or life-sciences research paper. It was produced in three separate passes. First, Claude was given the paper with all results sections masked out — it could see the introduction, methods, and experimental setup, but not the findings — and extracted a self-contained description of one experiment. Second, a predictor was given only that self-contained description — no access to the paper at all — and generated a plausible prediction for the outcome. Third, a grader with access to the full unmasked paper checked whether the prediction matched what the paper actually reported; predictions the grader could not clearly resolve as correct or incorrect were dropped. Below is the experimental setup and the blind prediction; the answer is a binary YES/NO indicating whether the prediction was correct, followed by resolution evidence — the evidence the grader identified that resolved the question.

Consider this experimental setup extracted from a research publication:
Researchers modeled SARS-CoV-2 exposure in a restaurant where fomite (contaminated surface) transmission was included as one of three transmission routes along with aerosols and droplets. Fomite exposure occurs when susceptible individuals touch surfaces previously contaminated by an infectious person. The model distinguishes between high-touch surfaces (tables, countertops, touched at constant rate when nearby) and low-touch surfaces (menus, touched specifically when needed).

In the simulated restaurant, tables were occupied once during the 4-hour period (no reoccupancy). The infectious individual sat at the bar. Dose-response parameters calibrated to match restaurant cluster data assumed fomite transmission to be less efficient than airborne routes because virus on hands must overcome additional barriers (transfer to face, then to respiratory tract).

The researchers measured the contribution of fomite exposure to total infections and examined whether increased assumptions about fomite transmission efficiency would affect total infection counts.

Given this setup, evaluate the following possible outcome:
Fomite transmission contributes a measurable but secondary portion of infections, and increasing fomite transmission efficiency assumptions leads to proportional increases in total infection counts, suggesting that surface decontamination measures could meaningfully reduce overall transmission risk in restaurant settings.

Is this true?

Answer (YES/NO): NO